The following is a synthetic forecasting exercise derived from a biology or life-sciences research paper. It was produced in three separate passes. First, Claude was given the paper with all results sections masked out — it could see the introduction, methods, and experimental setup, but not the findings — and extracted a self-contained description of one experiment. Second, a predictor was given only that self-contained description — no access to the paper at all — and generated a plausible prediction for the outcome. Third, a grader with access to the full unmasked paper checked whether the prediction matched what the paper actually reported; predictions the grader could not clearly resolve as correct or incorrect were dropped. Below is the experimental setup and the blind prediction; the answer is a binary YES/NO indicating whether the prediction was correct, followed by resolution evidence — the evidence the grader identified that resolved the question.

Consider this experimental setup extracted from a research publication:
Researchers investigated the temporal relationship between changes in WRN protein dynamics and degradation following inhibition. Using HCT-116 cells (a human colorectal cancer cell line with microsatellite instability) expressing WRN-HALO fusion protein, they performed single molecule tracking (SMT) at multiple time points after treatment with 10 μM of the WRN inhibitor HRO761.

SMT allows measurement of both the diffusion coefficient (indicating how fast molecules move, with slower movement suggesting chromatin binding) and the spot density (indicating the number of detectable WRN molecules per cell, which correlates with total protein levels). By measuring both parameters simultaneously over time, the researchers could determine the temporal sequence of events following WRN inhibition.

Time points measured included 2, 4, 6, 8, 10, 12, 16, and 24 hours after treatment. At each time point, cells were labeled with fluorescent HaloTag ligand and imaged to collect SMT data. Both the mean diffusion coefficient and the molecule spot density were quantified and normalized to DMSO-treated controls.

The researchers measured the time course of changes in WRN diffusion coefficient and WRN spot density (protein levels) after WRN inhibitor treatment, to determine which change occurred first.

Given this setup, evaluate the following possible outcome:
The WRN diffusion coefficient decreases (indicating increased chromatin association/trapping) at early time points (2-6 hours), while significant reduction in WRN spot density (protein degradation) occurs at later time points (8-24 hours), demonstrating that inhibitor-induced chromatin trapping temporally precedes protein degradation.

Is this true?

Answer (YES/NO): YES